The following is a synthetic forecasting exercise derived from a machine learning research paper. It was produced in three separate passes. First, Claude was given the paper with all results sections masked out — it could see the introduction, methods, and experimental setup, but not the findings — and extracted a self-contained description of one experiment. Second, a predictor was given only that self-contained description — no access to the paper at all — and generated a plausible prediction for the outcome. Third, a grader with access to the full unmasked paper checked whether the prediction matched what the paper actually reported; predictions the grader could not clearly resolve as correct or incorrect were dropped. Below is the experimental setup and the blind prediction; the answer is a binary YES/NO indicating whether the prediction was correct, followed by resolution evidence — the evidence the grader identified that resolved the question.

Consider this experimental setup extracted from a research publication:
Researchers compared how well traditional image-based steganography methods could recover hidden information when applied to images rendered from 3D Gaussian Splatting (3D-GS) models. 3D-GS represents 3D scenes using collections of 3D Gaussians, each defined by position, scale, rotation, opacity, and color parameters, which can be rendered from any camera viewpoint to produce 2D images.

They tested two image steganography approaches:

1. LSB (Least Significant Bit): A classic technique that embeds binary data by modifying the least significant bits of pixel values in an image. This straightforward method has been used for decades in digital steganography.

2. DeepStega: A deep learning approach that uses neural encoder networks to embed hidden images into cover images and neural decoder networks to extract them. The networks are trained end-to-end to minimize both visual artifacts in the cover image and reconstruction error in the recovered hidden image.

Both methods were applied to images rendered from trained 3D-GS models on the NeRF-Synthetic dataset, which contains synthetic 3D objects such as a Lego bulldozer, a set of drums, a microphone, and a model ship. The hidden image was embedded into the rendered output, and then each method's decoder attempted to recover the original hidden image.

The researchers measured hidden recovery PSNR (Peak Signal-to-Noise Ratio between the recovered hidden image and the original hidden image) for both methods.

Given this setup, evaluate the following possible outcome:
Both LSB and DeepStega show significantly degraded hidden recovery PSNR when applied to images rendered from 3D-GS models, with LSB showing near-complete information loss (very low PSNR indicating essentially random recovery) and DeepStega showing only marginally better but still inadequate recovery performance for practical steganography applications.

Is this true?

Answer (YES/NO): NO